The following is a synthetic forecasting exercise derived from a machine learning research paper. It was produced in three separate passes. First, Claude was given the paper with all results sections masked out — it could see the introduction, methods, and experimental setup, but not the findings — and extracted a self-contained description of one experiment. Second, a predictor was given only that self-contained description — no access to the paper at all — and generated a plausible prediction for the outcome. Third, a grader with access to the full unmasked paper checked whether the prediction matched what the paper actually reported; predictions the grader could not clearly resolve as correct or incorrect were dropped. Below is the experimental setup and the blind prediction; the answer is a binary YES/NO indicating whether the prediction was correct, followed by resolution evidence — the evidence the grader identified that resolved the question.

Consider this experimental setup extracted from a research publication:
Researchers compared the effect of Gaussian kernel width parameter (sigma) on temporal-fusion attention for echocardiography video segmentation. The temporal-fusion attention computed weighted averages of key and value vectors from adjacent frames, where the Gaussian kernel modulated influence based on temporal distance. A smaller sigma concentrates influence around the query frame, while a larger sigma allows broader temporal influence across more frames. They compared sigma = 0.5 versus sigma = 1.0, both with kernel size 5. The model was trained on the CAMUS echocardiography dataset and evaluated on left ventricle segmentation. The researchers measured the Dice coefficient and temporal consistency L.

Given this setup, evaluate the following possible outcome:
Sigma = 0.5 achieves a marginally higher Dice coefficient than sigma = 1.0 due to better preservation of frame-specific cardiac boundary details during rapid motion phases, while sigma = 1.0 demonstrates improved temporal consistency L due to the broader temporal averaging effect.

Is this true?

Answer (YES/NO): NO